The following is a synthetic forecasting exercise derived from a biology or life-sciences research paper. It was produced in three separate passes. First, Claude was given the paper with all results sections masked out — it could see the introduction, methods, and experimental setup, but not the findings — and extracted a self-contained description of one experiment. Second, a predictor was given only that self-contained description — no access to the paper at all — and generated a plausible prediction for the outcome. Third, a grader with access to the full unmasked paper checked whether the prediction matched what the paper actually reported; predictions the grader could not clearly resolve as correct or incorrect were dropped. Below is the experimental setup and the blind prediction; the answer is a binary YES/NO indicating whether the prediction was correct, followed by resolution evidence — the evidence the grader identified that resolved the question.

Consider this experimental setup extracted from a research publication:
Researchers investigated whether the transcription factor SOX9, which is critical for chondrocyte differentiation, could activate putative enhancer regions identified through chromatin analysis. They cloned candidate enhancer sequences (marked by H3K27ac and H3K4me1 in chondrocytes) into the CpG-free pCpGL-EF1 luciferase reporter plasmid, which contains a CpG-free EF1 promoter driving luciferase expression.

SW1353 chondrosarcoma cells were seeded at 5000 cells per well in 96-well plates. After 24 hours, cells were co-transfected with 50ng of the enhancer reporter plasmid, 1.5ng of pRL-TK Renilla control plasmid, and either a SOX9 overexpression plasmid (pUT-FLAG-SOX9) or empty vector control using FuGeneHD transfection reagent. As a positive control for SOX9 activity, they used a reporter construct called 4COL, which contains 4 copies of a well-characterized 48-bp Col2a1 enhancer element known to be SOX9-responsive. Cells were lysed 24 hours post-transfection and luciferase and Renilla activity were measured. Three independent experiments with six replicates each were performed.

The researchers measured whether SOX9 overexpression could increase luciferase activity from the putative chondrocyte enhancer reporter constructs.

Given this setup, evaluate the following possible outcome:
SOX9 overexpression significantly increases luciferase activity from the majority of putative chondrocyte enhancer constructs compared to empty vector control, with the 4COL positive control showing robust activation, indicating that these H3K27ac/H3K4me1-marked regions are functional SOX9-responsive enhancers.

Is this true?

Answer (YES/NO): YES